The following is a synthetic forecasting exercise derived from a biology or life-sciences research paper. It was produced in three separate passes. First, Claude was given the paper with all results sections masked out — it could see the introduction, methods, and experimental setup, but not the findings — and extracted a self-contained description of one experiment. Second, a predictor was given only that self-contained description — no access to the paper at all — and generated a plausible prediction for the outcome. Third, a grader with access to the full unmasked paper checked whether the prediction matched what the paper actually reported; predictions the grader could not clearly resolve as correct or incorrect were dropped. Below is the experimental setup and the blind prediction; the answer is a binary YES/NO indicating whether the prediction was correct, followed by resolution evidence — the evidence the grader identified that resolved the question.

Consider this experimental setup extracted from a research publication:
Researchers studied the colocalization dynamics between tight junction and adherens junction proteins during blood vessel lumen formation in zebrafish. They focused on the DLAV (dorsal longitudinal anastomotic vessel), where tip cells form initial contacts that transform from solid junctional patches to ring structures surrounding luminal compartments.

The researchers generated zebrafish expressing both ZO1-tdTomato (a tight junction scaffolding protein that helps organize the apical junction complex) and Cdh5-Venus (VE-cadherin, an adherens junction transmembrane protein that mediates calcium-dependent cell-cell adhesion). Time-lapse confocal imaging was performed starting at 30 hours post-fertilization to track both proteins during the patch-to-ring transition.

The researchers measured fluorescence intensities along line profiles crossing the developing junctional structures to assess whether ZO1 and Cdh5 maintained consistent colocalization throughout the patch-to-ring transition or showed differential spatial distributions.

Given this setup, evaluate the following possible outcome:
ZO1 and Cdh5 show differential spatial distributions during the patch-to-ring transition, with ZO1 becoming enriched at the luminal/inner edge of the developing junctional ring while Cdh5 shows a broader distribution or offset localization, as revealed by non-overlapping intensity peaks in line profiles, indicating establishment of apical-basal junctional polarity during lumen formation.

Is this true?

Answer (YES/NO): NO